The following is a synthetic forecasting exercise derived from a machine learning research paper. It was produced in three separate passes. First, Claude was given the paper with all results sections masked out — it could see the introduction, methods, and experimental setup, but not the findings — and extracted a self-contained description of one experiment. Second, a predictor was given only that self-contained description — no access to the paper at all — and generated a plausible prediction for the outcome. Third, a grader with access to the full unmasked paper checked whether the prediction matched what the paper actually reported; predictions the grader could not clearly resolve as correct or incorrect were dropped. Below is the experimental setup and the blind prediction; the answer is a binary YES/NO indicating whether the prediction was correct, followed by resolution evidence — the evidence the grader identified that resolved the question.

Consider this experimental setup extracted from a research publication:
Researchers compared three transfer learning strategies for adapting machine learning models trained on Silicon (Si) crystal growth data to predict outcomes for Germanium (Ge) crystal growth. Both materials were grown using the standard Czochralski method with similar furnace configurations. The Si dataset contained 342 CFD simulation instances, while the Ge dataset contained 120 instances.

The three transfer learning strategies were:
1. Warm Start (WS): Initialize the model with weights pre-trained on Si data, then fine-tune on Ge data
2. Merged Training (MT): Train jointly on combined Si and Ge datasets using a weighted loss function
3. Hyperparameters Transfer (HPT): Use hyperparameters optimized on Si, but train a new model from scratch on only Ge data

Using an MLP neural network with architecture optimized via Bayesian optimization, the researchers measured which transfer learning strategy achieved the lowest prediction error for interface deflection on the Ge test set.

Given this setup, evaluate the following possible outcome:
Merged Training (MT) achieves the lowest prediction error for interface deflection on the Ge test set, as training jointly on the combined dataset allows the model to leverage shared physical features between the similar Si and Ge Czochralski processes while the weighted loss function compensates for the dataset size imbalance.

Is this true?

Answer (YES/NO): NO